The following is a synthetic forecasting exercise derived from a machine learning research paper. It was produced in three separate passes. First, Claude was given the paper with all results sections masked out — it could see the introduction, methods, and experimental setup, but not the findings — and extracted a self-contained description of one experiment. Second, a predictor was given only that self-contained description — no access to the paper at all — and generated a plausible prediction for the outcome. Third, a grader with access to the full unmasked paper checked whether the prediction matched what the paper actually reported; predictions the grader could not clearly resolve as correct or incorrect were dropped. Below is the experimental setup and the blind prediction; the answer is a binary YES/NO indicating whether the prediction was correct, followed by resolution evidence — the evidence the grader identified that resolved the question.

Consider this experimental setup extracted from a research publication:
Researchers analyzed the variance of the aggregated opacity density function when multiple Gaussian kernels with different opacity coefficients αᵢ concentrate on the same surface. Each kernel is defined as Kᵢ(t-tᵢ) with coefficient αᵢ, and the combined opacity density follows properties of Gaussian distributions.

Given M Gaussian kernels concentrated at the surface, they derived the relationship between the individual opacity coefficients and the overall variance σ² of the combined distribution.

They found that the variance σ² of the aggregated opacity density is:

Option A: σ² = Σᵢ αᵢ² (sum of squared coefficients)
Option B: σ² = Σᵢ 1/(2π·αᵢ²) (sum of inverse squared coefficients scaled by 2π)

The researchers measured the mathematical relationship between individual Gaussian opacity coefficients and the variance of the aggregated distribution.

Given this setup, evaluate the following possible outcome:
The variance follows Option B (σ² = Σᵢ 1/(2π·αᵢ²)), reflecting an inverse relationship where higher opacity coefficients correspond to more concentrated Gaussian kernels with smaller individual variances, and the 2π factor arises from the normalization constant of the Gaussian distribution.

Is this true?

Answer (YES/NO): YES